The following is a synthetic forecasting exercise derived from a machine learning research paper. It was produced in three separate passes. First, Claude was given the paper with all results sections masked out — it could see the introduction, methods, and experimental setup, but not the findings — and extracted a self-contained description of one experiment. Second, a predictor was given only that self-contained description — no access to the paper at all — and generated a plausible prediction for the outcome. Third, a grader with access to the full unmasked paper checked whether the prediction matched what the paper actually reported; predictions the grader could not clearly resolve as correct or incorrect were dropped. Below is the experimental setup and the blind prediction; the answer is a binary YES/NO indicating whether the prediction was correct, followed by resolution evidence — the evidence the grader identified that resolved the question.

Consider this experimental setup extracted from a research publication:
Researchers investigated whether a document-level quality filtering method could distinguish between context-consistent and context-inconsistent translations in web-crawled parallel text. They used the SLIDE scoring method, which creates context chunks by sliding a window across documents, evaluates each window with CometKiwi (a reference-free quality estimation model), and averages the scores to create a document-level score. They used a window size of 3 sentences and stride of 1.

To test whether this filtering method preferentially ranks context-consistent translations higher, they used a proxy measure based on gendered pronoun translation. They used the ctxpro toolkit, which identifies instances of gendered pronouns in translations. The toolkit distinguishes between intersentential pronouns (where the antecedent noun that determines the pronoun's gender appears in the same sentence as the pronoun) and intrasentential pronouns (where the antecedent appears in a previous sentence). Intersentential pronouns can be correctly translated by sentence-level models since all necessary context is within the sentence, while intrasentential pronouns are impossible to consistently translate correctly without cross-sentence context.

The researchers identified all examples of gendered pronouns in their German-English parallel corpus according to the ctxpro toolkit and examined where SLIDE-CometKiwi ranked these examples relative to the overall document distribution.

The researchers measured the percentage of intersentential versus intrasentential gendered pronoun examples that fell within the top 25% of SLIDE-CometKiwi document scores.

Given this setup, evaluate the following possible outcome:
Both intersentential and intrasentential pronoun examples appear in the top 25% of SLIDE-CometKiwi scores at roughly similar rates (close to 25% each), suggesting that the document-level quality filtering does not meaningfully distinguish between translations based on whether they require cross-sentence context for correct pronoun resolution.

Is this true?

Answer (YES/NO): NO